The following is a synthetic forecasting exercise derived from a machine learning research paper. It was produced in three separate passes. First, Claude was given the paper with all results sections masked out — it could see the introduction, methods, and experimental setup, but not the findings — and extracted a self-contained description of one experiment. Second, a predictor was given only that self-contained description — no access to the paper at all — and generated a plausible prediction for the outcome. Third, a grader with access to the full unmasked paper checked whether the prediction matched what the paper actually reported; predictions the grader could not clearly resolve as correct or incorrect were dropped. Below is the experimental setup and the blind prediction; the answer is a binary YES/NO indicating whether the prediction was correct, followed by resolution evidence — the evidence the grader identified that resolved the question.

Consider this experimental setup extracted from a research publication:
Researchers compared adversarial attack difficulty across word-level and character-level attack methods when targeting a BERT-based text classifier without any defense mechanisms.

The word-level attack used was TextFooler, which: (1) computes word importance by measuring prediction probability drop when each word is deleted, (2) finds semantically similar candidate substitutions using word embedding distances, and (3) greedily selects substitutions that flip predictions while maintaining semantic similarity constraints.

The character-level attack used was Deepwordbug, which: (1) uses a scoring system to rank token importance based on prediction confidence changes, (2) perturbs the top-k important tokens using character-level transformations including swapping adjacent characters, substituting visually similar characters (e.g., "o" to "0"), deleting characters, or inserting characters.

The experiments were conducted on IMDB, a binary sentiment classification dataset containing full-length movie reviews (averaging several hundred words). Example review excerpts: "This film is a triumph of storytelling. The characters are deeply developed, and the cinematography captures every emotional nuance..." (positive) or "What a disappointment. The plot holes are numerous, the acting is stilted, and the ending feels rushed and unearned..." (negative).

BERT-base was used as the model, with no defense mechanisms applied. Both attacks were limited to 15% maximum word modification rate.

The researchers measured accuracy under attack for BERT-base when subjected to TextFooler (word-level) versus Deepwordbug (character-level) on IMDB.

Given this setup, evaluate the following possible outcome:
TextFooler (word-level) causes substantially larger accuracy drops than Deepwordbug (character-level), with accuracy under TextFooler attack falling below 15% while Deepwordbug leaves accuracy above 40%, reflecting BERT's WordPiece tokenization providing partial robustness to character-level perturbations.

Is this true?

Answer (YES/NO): NO